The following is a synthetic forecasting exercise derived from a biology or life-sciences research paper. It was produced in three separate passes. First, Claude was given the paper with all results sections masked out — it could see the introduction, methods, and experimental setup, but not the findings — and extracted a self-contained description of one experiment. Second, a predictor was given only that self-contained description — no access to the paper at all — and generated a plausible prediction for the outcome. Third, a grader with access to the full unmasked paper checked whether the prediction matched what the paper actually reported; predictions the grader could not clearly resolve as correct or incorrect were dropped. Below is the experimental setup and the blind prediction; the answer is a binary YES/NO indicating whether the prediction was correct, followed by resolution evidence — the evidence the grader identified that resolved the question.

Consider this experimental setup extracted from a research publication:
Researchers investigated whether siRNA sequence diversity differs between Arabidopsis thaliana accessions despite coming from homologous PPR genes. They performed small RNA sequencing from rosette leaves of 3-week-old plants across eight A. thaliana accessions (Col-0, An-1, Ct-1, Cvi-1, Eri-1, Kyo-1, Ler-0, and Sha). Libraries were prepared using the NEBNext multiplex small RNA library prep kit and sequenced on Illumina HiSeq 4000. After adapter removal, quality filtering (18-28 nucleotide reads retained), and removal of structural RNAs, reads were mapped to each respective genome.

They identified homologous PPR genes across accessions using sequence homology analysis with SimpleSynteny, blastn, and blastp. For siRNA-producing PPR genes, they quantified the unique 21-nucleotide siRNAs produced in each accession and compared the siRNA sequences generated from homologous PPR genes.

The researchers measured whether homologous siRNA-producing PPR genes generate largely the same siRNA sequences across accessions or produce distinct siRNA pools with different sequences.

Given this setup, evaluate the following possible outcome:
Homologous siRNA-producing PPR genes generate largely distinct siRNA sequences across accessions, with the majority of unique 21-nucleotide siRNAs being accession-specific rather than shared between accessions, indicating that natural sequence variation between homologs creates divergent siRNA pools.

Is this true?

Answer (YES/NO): YES